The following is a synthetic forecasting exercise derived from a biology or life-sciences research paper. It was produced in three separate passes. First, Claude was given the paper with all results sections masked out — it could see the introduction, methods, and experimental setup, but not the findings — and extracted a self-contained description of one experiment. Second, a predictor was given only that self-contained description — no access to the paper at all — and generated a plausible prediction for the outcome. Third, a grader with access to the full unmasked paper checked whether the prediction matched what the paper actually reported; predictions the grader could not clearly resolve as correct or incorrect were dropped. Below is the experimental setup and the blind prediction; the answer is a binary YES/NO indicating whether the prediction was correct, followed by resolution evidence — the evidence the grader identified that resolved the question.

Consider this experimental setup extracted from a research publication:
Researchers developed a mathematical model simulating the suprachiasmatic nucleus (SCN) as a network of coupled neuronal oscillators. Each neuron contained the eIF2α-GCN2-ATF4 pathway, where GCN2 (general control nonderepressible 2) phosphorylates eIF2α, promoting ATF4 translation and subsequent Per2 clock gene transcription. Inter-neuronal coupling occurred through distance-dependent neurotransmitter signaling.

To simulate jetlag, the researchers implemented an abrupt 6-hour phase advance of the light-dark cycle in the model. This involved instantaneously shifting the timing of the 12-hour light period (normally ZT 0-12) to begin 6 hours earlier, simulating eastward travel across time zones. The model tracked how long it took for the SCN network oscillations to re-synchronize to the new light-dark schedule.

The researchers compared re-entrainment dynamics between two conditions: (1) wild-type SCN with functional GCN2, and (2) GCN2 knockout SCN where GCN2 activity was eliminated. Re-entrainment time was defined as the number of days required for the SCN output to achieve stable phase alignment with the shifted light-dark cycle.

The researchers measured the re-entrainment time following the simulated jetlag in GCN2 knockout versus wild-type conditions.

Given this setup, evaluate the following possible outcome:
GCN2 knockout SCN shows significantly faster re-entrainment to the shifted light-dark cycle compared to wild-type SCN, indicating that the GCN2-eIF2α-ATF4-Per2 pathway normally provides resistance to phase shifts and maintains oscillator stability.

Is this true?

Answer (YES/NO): YES